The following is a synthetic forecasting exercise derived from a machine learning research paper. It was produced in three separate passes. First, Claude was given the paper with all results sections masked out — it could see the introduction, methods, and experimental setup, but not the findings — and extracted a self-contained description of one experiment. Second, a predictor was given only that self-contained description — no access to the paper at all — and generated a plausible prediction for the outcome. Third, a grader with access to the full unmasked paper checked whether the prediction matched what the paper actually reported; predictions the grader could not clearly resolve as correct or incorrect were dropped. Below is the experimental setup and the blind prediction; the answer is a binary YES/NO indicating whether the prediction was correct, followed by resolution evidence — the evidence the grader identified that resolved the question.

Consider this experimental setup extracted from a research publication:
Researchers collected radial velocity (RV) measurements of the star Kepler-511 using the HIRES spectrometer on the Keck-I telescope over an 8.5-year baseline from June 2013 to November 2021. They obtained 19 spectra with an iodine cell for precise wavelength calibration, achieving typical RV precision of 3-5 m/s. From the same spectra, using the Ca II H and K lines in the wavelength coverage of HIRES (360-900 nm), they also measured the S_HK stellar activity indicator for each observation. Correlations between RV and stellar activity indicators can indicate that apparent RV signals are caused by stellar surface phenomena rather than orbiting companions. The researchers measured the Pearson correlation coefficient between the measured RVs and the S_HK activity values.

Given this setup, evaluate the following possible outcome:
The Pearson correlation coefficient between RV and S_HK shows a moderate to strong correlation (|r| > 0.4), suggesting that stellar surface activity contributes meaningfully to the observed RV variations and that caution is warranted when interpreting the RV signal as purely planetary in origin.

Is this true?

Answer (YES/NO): NO